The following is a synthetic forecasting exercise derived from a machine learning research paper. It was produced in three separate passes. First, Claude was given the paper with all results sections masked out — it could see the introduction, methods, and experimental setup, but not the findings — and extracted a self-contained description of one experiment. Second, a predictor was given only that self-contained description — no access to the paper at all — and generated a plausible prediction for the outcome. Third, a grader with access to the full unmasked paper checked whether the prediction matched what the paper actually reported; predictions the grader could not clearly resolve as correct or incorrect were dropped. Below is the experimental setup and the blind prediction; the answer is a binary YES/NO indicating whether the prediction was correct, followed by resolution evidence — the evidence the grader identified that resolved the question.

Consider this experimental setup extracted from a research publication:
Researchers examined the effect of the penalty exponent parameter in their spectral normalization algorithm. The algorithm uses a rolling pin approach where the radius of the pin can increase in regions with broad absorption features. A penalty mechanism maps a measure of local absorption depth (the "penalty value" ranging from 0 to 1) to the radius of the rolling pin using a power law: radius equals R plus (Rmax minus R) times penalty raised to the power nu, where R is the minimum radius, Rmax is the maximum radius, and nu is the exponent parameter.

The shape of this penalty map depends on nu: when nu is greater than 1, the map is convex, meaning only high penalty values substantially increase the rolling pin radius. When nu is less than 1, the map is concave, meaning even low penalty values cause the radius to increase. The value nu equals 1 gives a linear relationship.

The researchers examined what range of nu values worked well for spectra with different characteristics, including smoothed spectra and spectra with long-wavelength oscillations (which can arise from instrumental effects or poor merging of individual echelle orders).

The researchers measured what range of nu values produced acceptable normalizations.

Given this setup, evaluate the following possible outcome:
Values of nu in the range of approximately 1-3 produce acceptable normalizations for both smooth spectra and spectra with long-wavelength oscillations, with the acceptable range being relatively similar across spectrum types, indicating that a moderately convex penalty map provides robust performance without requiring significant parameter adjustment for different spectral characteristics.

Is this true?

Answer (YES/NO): NO